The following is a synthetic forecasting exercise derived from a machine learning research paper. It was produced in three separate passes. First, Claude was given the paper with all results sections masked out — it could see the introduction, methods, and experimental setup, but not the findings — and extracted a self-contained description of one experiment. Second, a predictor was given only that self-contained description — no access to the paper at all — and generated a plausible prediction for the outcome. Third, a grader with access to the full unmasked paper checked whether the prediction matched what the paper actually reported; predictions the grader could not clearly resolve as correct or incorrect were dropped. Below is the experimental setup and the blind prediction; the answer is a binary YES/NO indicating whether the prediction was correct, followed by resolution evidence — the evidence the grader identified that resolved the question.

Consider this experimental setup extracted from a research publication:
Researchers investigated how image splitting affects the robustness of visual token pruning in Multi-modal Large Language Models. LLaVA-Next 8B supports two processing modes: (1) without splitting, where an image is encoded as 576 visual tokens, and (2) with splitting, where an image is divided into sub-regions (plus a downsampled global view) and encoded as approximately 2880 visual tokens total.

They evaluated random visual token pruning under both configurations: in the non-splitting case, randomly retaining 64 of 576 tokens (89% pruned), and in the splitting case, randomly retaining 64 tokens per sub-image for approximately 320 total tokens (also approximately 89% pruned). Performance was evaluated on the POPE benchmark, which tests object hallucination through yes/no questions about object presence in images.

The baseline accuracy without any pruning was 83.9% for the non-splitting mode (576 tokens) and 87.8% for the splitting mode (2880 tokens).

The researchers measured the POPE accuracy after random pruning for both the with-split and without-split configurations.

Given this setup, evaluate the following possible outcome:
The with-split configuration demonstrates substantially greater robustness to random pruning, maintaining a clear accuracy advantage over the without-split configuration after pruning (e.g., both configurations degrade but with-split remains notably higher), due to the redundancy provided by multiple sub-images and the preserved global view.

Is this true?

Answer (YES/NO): YES